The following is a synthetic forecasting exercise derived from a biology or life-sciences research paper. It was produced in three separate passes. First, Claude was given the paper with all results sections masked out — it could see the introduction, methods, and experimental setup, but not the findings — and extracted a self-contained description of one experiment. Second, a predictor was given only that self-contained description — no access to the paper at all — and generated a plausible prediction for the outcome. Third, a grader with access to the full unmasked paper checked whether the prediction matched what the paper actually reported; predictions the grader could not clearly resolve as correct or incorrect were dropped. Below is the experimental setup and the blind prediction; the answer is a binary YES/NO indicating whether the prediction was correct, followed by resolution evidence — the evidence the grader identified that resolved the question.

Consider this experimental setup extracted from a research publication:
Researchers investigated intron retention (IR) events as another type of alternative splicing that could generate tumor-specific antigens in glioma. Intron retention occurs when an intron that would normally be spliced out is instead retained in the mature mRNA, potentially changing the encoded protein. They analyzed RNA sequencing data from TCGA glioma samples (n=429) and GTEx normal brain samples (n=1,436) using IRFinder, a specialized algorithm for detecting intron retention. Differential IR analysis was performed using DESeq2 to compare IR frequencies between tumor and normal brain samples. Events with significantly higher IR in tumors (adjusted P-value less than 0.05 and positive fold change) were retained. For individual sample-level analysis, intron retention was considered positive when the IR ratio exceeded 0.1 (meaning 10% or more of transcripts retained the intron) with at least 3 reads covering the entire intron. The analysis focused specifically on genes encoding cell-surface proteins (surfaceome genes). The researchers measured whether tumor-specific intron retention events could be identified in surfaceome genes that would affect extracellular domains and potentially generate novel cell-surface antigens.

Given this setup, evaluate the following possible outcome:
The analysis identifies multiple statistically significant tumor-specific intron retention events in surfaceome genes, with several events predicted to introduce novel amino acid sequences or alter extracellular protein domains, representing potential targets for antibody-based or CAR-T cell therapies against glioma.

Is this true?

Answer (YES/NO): NO